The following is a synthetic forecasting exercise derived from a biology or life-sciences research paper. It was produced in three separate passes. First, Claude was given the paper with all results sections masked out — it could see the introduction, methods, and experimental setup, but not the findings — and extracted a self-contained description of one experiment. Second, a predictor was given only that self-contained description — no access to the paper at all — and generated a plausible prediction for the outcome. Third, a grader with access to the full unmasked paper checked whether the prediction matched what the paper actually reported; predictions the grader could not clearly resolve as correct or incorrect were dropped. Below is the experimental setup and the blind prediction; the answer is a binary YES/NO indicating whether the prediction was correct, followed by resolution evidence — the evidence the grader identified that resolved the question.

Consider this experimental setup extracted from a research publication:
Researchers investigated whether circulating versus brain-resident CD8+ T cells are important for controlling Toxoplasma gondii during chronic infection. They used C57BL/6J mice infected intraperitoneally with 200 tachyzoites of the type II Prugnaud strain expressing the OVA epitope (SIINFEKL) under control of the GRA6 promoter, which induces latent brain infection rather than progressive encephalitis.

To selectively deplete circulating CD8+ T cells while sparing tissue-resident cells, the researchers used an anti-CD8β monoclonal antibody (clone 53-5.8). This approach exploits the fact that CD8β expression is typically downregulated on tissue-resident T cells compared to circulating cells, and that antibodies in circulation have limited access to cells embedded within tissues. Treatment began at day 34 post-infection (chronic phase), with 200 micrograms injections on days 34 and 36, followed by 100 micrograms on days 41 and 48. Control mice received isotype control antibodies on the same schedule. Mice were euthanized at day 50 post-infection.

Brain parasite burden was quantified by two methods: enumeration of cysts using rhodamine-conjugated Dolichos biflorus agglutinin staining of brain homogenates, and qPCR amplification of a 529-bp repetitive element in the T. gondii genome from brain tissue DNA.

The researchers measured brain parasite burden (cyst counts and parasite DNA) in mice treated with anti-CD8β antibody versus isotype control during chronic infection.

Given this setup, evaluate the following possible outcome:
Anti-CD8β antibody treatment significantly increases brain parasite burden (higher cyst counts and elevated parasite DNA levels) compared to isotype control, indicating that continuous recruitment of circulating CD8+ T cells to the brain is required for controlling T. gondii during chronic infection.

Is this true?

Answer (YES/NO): NO